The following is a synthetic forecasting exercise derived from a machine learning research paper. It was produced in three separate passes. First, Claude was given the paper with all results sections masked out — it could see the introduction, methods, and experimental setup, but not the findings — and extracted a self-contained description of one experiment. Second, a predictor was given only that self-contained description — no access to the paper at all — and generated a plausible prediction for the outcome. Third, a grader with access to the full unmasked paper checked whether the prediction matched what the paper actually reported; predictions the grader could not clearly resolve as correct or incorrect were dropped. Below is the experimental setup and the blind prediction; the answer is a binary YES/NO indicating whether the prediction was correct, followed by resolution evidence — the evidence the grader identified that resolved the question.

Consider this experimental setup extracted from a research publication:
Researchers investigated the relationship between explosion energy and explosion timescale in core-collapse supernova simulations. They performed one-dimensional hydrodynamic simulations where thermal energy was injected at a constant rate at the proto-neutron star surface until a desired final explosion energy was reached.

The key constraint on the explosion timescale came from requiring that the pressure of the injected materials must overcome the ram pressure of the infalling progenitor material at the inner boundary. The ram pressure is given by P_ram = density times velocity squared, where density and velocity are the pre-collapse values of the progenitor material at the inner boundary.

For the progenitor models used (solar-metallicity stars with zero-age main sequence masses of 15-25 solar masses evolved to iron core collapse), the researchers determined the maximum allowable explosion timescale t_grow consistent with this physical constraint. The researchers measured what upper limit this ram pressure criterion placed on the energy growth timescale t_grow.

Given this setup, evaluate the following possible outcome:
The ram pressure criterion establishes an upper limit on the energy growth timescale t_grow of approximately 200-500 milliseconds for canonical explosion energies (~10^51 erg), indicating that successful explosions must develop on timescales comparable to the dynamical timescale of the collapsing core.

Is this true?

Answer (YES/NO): NO